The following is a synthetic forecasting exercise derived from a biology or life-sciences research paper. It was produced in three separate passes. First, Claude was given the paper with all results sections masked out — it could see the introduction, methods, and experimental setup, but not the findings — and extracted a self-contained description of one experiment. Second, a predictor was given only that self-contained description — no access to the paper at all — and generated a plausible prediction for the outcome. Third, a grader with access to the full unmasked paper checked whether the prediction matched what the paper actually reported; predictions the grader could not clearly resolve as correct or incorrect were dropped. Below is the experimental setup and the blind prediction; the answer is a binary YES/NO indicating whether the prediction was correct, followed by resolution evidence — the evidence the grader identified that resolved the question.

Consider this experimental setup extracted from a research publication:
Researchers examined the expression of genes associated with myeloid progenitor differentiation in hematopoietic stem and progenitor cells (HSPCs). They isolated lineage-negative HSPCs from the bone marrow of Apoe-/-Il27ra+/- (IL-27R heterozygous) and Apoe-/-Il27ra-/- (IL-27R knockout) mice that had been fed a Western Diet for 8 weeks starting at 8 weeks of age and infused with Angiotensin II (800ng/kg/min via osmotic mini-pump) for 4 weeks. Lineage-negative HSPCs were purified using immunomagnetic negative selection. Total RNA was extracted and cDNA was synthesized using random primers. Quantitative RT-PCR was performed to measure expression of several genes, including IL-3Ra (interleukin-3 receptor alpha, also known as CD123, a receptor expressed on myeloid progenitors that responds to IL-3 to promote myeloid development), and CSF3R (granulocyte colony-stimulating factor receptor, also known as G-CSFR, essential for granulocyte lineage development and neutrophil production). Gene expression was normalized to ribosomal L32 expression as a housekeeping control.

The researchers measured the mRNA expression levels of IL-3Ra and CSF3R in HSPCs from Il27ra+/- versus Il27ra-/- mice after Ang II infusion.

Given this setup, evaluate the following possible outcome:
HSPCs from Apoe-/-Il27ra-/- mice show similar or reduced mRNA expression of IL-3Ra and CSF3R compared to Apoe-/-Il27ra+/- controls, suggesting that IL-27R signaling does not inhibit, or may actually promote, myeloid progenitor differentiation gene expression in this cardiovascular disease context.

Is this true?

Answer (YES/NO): YES